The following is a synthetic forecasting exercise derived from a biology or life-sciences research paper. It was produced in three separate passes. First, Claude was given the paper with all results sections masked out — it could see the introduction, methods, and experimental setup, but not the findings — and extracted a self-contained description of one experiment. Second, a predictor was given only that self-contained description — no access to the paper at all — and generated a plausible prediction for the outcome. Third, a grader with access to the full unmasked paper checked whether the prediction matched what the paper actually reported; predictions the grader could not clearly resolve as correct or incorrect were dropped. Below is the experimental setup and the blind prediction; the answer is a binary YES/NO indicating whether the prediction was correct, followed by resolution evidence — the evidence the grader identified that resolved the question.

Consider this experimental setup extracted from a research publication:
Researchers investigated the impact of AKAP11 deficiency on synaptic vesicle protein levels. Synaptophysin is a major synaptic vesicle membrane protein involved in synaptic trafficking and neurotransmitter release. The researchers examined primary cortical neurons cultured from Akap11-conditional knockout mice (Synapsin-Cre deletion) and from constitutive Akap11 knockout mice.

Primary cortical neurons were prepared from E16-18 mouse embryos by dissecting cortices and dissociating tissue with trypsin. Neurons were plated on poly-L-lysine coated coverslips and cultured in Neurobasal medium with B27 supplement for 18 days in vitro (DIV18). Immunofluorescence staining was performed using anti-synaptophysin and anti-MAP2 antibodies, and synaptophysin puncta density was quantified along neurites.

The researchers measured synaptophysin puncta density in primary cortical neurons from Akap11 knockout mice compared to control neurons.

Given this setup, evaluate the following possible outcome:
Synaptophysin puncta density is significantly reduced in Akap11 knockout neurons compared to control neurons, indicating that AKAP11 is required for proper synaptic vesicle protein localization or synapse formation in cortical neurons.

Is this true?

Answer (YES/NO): YES